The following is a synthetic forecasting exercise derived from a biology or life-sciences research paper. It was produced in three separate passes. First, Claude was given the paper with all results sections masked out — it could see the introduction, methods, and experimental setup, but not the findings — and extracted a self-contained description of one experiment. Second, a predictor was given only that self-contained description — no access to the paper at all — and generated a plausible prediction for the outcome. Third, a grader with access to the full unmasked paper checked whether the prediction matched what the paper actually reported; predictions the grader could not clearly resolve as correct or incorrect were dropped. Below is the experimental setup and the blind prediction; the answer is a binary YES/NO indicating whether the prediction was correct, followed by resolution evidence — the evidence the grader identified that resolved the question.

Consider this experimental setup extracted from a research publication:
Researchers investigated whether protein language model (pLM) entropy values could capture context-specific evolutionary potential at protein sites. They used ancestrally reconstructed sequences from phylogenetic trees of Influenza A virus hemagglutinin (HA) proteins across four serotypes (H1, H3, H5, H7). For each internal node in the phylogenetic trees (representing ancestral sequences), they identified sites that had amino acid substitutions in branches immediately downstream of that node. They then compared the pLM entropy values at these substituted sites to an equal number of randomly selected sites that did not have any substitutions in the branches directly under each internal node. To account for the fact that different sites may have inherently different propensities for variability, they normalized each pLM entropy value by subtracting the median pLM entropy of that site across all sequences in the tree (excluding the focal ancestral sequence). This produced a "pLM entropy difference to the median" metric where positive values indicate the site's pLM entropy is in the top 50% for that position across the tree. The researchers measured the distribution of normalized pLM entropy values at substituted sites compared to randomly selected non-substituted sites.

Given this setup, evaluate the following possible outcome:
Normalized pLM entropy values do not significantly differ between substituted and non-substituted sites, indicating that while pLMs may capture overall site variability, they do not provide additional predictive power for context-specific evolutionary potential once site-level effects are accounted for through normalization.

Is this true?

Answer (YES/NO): NO